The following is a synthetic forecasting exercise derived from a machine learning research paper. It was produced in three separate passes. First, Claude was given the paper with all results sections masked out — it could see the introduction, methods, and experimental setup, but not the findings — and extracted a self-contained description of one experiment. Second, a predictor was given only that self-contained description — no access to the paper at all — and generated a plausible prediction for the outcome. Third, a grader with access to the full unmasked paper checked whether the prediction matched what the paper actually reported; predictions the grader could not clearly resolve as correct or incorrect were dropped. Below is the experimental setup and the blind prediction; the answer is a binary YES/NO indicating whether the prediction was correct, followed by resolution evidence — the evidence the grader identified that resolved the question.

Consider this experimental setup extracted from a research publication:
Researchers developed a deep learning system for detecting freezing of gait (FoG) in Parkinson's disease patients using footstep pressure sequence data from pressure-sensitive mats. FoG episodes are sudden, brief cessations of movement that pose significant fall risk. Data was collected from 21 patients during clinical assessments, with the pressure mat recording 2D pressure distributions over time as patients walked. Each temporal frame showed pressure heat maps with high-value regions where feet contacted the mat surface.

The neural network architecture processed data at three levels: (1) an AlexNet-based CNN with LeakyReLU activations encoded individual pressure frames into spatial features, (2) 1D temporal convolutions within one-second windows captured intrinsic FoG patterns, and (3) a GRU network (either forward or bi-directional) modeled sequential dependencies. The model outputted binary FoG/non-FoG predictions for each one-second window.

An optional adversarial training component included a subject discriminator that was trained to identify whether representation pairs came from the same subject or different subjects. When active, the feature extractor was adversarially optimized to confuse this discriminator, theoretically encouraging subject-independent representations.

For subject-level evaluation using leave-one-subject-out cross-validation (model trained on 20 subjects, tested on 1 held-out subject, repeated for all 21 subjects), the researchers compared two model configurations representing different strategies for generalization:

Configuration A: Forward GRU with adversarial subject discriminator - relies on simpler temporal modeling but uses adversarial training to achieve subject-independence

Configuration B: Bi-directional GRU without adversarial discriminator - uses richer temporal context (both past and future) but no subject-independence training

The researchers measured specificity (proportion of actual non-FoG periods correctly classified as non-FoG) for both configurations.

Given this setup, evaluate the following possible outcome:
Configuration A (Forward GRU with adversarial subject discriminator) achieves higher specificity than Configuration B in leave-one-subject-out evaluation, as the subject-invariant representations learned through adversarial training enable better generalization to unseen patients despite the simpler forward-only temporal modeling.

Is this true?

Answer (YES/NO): YES